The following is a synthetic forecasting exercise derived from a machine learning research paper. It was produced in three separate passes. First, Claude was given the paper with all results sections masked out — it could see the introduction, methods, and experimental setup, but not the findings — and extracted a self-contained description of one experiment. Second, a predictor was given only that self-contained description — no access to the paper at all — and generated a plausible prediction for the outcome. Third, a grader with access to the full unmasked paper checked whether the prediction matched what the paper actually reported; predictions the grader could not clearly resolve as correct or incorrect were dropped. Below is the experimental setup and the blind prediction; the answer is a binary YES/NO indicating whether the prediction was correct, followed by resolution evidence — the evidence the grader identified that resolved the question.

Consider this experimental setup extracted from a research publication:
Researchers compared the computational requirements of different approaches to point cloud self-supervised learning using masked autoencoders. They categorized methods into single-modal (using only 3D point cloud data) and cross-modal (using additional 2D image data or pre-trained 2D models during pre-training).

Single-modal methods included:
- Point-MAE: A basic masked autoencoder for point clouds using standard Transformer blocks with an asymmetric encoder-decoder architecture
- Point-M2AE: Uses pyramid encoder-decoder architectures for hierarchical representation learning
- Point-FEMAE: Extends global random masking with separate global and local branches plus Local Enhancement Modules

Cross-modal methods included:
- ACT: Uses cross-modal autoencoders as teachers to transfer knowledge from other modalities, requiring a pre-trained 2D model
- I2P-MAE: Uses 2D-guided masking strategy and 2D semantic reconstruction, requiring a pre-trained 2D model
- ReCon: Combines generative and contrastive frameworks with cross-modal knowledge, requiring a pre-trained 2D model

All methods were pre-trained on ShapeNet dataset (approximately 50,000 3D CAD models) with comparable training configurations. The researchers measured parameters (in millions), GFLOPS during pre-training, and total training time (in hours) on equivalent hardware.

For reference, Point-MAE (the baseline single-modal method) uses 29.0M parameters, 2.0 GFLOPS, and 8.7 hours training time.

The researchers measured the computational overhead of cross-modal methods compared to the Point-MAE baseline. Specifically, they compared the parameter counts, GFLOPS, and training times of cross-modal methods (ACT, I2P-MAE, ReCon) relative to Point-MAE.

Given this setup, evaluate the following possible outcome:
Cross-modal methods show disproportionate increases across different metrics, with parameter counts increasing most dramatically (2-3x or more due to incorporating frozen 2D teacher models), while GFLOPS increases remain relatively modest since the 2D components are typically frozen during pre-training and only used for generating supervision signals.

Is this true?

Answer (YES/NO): NO